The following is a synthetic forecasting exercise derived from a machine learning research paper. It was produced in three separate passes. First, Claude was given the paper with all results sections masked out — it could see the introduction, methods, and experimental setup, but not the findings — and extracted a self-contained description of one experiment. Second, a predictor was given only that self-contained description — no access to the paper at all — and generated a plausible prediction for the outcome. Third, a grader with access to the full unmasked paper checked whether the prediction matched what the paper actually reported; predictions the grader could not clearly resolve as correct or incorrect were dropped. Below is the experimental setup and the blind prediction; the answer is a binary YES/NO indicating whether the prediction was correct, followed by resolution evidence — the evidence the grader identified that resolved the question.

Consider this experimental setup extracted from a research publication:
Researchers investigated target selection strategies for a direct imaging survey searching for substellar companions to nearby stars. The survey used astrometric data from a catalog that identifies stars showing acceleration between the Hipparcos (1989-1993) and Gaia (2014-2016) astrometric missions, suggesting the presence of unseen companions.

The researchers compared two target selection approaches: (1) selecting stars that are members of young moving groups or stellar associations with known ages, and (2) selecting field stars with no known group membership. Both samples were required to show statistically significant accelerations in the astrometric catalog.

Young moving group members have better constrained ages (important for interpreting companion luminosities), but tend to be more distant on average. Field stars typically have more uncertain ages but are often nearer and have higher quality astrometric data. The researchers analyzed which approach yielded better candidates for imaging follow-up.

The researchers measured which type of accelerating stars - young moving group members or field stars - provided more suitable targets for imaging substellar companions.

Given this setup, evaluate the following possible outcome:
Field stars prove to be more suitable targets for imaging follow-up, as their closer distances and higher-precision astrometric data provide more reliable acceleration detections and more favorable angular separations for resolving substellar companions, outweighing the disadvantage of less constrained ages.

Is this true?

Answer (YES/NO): YES